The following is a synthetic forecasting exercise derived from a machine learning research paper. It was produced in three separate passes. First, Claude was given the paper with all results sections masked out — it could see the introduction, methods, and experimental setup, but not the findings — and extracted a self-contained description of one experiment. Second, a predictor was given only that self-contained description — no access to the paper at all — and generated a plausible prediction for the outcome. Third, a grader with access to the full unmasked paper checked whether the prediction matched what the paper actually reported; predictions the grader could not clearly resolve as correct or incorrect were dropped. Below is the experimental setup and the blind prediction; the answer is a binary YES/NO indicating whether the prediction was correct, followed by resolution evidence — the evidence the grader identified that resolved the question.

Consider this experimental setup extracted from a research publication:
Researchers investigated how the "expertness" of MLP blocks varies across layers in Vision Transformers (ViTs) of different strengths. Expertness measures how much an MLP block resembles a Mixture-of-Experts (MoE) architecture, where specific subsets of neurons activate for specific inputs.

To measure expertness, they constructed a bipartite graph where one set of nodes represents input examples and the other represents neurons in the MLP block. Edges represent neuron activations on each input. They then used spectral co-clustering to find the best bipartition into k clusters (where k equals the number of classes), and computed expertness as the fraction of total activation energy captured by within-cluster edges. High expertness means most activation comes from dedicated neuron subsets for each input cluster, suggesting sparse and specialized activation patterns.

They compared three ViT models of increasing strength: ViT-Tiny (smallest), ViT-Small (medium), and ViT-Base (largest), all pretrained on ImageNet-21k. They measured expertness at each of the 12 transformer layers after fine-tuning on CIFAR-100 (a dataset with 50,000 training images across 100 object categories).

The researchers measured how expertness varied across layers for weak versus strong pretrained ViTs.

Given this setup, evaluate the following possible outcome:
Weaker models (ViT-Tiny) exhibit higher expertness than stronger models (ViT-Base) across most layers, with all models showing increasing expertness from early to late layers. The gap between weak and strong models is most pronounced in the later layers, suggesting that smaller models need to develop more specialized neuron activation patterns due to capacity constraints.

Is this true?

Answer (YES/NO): NO